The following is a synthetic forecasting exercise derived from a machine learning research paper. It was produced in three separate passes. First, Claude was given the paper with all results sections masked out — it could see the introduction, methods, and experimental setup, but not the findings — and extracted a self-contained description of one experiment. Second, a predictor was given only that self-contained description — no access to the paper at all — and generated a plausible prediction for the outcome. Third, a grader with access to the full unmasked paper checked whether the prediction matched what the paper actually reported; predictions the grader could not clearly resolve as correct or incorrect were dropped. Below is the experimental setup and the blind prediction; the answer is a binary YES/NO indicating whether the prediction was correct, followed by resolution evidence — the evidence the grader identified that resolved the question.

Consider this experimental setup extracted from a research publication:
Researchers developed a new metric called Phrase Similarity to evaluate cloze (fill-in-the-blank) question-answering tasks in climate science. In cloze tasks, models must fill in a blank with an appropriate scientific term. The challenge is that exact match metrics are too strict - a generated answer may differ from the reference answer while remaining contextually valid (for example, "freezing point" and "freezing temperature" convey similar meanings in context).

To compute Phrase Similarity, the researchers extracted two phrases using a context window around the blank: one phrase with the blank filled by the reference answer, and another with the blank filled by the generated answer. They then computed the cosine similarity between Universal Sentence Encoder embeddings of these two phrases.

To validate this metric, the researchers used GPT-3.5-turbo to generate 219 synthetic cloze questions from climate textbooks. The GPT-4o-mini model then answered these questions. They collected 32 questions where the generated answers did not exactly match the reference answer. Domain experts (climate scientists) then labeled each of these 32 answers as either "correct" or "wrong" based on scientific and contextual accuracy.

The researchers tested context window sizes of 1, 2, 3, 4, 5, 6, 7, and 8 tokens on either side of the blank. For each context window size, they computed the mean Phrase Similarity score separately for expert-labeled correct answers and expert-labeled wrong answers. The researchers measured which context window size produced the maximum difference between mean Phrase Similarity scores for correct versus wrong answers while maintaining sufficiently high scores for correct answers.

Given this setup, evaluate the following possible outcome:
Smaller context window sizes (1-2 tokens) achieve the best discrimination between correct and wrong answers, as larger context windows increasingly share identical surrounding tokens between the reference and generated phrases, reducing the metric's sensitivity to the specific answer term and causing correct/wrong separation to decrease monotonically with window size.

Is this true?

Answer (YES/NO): NO